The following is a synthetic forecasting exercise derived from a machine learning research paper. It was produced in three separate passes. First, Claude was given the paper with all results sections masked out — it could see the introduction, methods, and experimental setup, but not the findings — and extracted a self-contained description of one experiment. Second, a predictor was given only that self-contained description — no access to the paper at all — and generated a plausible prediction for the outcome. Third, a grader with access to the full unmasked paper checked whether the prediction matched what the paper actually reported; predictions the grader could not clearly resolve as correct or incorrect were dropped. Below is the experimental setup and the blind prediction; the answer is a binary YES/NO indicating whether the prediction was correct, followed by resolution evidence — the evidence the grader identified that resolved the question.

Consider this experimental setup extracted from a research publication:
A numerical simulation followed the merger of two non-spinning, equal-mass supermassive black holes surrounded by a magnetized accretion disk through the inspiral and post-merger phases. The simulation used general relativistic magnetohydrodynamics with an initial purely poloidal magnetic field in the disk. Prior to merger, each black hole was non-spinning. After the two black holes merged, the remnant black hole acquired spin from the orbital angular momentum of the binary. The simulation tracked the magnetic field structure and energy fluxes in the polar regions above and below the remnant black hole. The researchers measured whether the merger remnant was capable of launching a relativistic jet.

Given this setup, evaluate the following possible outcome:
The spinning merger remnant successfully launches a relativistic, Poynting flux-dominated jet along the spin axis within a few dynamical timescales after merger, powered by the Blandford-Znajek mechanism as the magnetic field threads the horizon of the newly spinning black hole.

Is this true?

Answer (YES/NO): YES